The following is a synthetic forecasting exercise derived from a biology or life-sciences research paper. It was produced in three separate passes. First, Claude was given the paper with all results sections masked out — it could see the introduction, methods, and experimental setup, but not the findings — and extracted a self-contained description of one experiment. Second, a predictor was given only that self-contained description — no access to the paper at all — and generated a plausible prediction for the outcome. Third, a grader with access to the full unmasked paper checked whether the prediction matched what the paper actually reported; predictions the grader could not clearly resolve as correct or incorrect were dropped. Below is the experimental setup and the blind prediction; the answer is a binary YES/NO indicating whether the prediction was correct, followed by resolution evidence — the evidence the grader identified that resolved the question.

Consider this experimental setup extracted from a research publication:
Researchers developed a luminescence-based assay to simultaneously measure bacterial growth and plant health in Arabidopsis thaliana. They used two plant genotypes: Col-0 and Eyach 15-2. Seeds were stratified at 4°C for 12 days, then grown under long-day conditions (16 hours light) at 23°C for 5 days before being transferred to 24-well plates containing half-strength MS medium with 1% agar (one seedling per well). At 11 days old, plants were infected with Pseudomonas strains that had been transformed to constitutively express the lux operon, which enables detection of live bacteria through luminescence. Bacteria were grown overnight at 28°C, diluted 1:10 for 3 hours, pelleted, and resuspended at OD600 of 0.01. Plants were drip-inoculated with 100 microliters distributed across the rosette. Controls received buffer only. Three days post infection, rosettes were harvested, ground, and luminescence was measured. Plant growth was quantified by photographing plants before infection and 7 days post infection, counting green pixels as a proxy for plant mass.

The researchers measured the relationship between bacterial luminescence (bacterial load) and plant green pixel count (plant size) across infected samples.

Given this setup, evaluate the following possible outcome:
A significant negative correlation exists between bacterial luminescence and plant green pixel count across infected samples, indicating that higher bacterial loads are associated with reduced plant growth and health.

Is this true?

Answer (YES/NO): YES